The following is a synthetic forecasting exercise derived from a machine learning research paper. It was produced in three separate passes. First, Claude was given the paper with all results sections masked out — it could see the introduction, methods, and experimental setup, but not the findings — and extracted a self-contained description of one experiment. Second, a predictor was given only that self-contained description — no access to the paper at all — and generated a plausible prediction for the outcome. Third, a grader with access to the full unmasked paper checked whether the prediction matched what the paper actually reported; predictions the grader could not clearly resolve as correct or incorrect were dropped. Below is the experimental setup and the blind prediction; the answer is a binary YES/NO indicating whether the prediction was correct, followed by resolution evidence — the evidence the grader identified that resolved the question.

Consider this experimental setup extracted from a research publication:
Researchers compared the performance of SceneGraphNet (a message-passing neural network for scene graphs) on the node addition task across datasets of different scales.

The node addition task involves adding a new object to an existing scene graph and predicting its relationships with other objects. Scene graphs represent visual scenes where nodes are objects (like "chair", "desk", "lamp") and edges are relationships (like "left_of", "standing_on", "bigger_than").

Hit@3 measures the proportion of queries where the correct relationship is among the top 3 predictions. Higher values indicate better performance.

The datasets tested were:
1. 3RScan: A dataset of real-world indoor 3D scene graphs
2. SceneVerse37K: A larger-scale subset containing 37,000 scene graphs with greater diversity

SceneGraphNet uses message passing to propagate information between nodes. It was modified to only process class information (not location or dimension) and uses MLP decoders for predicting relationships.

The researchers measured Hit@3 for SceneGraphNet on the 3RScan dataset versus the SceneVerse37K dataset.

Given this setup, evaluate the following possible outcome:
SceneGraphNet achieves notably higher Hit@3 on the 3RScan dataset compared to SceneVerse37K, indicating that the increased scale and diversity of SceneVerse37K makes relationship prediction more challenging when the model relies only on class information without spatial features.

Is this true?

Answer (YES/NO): YES